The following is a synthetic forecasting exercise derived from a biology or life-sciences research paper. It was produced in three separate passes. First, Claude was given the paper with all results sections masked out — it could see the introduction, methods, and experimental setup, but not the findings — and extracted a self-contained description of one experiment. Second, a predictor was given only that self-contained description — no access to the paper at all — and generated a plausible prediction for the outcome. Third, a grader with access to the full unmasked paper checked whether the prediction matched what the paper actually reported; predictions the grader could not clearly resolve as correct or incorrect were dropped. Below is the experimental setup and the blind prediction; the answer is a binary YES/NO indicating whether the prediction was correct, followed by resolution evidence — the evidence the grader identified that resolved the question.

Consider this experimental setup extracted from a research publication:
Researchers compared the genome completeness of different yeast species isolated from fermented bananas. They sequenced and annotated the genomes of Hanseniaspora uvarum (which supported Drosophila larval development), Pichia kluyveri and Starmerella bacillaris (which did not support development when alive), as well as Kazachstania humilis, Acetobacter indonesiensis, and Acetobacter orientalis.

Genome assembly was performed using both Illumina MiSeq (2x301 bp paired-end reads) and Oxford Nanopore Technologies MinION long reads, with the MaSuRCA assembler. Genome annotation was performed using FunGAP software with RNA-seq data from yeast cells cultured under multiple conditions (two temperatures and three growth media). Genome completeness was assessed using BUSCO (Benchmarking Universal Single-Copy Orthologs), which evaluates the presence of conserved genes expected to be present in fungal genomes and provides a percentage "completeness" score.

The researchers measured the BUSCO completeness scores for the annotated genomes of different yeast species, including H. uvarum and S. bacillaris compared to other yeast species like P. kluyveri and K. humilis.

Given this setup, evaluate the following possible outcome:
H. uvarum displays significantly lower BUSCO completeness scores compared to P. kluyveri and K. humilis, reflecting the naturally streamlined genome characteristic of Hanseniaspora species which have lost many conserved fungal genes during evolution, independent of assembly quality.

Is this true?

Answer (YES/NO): YES